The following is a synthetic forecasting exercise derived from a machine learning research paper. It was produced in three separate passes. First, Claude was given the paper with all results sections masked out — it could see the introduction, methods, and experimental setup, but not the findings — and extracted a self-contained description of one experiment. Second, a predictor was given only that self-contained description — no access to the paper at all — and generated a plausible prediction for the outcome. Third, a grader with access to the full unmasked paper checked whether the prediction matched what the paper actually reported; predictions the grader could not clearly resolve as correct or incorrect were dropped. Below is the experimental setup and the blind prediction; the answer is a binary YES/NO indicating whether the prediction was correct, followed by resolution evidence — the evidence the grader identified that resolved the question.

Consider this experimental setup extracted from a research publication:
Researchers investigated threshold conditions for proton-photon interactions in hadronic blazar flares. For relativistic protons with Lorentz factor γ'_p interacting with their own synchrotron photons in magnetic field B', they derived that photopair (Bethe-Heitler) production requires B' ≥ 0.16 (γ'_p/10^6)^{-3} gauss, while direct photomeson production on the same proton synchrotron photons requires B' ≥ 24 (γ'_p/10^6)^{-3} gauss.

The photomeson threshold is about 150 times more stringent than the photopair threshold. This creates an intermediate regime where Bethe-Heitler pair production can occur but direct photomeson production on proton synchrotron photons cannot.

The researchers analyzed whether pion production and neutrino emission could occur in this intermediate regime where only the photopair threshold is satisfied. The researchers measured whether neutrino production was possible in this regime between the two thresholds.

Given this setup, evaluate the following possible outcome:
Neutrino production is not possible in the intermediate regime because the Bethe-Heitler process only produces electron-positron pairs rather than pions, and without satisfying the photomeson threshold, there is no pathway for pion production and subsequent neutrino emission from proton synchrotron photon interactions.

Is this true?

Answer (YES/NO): NO